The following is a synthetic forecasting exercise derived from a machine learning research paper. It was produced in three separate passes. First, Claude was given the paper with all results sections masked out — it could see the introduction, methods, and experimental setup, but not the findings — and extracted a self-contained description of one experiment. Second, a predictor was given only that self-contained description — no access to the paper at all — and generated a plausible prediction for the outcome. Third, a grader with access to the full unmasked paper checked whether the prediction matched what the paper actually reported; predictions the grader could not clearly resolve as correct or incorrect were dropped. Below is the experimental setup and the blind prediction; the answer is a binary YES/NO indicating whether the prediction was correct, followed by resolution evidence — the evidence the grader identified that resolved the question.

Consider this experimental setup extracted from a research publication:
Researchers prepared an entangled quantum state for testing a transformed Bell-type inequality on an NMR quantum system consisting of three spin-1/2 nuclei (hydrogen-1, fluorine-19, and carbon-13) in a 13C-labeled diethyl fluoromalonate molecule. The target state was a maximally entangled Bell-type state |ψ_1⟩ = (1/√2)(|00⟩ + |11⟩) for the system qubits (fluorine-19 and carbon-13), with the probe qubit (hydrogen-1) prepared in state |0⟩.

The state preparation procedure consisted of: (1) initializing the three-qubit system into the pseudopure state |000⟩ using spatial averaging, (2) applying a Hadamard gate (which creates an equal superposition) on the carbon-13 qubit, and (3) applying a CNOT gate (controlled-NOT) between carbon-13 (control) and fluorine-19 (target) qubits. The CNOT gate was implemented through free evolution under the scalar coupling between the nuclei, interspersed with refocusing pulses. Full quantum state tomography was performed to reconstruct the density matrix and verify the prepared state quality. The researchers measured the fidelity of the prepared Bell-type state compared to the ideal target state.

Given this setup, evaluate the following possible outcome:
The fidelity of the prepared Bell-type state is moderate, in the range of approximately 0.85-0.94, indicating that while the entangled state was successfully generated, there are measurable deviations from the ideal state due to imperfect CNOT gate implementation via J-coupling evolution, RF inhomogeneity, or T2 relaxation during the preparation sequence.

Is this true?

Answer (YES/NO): NO